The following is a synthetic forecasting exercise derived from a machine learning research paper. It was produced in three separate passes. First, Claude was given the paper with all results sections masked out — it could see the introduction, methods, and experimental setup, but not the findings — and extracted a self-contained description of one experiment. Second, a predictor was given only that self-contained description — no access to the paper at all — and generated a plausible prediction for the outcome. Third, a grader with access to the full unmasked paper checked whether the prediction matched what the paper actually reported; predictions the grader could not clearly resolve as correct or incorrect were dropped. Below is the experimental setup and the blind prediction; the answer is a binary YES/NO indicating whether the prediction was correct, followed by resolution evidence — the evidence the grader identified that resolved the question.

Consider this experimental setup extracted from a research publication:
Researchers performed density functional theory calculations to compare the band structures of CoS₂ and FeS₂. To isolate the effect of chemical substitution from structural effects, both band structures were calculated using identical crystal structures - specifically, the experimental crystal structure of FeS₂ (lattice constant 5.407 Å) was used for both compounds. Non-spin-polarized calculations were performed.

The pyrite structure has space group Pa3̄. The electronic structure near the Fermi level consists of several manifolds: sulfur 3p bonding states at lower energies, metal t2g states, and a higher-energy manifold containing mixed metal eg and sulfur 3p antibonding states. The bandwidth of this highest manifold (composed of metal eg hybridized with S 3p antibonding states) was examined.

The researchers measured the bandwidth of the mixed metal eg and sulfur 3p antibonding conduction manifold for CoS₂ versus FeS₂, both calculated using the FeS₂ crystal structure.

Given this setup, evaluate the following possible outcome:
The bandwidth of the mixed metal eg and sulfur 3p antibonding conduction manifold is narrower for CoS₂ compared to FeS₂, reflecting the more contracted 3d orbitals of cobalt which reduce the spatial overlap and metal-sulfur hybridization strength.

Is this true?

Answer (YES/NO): YES